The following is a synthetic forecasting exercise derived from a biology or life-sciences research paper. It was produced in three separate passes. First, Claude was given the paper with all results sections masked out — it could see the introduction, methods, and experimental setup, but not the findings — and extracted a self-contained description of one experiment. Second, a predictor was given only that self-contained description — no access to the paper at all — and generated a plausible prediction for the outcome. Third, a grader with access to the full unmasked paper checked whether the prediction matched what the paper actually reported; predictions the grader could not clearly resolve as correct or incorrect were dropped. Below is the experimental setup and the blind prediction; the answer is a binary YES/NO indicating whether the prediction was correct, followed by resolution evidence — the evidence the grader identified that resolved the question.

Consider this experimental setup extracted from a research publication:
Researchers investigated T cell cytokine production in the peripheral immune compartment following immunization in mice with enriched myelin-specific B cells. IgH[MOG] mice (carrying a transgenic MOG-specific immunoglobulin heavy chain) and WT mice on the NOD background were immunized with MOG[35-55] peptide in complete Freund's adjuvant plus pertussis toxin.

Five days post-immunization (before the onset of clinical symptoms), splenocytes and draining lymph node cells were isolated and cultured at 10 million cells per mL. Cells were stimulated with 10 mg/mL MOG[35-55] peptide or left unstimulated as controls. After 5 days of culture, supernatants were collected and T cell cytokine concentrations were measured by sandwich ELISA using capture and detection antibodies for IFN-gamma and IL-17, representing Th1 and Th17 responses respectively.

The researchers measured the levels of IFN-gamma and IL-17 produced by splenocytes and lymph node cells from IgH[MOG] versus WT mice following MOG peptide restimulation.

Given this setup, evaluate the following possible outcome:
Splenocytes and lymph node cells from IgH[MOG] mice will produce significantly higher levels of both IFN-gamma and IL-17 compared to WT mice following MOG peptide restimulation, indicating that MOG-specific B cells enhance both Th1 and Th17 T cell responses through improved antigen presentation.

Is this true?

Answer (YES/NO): NO